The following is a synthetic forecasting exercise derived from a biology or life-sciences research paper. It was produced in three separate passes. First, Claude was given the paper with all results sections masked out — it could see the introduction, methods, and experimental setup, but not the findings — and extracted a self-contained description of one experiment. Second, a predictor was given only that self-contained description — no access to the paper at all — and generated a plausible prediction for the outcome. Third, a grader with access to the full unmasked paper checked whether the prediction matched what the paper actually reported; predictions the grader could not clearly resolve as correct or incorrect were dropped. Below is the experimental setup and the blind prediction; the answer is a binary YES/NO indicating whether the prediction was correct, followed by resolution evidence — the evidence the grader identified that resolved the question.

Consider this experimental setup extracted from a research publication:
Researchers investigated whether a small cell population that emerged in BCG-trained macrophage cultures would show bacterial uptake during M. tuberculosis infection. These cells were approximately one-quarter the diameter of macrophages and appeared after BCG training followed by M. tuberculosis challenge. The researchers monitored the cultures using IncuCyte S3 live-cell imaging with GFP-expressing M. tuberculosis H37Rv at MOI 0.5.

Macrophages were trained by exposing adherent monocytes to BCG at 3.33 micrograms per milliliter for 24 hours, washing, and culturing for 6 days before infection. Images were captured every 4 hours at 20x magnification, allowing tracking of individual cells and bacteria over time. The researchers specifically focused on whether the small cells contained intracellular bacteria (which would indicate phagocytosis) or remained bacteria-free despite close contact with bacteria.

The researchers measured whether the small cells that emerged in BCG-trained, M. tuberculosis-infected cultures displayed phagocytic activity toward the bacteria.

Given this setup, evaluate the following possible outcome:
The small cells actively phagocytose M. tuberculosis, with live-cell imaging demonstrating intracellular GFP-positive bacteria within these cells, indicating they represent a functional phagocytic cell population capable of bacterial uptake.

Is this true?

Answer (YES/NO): NO